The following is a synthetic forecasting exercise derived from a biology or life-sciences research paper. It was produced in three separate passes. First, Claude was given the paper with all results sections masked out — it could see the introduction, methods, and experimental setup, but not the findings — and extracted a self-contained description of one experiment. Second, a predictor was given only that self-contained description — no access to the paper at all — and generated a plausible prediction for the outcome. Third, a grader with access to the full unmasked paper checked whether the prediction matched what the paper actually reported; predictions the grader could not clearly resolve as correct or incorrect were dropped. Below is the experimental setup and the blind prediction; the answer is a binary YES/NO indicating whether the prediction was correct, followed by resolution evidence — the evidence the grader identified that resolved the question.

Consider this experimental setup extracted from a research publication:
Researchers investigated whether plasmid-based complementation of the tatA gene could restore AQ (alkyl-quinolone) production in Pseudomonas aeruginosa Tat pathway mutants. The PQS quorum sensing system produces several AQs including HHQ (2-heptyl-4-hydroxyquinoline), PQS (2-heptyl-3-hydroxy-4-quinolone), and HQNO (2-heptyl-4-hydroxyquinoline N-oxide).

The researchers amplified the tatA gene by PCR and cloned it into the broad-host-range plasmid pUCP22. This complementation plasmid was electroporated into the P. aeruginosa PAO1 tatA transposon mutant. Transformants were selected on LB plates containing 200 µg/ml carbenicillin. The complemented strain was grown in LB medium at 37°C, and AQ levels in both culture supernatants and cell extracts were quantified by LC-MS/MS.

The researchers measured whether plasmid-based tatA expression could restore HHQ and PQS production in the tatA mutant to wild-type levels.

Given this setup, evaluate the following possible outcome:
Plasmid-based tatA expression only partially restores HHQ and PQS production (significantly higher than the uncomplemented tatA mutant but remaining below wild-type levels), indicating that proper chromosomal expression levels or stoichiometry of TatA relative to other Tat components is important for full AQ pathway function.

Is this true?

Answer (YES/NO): NO